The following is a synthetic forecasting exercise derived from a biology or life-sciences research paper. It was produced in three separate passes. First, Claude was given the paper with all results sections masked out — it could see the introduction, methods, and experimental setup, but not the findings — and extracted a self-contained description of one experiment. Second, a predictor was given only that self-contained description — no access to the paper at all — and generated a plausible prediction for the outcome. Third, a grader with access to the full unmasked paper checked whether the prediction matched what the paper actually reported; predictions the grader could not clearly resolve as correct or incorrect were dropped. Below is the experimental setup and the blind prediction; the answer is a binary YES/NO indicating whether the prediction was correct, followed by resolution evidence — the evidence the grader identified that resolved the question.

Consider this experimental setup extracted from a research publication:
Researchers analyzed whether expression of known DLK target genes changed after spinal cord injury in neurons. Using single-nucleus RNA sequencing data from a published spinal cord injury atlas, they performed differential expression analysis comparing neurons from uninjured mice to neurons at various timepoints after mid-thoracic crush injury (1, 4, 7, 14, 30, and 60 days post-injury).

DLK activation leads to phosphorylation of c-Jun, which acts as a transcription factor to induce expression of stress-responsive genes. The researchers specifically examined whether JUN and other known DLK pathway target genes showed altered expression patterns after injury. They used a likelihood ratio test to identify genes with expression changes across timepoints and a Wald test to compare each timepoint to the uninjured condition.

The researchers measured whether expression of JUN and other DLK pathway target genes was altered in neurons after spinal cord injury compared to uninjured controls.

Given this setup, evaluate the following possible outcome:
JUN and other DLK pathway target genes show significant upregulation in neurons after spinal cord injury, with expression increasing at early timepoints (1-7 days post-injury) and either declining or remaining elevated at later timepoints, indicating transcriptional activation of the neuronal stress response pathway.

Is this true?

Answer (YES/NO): YES